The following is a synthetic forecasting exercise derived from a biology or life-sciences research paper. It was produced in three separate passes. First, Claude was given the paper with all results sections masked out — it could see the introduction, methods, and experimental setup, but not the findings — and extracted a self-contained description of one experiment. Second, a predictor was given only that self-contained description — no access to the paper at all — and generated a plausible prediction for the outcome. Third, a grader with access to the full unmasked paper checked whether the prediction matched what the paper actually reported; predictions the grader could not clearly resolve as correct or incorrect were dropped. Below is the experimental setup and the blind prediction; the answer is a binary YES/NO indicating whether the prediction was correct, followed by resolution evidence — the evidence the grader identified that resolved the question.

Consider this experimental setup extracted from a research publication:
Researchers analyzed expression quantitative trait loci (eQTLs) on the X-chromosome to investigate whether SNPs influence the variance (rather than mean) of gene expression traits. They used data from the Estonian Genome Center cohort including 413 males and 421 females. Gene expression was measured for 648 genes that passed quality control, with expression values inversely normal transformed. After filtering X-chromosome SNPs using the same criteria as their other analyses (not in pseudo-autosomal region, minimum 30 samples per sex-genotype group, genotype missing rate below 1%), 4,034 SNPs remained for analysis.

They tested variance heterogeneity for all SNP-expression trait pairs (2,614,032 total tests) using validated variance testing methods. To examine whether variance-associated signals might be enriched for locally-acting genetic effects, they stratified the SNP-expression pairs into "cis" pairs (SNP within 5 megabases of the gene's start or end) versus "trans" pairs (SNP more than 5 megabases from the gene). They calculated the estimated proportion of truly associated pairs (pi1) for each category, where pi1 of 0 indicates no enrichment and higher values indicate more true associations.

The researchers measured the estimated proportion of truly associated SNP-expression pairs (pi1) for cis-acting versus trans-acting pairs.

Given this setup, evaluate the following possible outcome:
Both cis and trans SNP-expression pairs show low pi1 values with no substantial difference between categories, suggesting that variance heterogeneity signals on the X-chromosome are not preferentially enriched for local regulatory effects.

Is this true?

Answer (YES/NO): NO